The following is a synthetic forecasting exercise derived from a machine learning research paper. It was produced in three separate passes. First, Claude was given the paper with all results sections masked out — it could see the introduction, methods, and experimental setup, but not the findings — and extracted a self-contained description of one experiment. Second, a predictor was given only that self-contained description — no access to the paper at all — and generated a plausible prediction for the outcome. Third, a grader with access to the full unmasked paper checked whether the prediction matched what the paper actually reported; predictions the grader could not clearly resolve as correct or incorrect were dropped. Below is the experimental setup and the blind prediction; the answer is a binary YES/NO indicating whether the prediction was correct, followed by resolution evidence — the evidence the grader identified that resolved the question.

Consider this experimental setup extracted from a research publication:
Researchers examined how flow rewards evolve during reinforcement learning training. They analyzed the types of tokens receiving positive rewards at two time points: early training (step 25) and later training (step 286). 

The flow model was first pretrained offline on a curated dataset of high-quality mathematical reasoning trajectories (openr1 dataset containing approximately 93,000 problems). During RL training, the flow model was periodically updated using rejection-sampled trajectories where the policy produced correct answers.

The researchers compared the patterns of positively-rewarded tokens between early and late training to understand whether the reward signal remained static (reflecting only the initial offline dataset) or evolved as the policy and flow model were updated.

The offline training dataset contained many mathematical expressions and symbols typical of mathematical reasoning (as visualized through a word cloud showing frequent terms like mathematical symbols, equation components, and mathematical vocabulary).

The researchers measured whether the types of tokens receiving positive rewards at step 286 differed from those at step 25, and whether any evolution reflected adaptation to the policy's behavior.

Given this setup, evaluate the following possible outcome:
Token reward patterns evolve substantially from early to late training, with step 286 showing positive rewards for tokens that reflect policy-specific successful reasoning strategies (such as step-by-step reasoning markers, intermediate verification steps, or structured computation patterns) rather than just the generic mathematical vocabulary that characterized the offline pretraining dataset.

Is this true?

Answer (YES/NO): NO